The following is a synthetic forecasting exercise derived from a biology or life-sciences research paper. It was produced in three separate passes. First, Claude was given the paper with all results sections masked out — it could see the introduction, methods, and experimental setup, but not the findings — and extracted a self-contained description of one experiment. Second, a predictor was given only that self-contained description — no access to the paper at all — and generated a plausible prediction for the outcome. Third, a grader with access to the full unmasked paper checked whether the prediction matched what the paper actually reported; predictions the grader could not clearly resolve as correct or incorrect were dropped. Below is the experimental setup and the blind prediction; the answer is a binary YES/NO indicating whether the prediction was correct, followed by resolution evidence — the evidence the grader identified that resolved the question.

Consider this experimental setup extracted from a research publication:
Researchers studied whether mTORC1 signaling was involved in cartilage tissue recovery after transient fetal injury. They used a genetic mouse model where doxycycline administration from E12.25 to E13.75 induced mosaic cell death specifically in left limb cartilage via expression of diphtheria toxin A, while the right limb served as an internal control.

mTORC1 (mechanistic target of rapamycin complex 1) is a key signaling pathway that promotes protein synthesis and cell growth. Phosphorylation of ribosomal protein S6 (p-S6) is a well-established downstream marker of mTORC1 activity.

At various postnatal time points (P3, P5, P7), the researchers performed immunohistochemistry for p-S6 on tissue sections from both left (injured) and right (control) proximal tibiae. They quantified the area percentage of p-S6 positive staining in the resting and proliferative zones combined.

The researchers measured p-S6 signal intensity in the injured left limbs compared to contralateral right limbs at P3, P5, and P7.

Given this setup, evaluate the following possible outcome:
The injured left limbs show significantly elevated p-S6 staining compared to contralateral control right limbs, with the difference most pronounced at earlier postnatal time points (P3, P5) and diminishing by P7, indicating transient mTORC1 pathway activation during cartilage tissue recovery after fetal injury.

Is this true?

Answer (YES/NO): NO